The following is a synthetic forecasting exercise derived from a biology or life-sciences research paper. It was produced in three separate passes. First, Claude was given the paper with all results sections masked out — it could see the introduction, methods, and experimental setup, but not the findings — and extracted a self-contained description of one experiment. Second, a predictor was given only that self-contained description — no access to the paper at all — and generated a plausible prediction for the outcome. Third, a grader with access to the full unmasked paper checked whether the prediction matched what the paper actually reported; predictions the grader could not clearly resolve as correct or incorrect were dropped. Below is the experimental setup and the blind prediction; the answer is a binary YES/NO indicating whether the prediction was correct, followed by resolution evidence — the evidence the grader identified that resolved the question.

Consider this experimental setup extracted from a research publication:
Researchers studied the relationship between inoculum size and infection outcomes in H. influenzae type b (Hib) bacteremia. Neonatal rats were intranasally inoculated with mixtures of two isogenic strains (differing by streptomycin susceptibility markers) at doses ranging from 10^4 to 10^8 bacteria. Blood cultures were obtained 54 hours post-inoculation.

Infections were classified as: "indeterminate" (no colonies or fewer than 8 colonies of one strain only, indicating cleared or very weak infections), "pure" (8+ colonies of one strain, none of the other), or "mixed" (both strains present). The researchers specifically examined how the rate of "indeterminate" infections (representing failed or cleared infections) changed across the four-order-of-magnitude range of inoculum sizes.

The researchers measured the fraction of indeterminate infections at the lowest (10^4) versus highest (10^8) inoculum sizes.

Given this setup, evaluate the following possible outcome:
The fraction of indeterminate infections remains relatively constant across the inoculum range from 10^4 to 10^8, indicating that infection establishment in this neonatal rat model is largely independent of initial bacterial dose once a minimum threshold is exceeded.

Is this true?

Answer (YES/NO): NO